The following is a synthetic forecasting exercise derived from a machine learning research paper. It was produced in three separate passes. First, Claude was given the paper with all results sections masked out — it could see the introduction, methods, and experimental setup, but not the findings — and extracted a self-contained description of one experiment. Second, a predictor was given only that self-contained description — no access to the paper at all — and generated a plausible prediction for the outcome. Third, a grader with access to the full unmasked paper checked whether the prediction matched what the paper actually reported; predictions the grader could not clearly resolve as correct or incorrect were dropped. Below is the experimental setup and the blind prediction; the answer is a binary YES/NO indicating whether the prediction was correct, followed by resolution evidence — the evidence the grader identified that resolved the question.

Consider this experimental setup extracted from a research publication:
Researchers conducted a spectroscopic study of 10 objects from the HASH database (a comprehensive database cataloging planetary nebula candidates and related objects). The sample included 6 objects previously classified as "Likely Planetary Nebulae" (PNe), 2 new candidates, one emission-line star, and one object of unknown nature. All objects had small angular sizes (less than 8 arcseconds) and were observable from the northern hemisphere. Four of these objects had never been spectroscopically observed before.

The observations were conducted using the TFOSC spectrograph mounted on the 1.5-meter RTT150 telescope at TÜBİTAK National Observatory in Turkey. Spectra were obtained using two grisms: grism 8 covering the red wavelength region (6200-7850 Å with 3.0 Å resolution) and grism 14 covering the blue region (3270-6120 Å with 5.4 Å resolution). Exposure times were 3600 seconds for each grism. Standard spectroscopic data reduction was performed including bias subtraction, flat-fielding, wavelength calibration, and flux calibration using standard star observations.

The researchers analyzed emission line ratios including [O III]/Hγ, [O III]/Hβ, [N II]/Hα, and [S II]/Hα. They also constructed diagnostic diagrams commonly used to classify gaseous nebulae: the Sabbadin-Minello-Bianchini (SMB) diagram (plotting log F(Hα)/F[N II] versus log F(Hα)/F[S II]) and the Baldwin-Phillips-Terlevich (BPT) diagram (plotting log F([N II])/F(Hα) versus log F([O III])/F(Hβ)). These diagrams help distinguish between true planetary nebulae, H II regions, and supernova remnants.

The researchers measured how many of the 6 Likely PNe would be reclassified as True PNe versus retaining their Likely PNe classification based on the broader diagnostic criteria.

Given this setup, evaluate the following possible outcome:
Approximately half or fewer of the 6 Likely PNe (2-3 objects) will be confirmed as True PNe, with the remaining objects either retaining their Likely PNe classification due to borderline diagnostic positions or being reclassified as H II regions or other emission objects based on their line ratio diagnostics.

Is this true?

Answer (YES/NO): NO